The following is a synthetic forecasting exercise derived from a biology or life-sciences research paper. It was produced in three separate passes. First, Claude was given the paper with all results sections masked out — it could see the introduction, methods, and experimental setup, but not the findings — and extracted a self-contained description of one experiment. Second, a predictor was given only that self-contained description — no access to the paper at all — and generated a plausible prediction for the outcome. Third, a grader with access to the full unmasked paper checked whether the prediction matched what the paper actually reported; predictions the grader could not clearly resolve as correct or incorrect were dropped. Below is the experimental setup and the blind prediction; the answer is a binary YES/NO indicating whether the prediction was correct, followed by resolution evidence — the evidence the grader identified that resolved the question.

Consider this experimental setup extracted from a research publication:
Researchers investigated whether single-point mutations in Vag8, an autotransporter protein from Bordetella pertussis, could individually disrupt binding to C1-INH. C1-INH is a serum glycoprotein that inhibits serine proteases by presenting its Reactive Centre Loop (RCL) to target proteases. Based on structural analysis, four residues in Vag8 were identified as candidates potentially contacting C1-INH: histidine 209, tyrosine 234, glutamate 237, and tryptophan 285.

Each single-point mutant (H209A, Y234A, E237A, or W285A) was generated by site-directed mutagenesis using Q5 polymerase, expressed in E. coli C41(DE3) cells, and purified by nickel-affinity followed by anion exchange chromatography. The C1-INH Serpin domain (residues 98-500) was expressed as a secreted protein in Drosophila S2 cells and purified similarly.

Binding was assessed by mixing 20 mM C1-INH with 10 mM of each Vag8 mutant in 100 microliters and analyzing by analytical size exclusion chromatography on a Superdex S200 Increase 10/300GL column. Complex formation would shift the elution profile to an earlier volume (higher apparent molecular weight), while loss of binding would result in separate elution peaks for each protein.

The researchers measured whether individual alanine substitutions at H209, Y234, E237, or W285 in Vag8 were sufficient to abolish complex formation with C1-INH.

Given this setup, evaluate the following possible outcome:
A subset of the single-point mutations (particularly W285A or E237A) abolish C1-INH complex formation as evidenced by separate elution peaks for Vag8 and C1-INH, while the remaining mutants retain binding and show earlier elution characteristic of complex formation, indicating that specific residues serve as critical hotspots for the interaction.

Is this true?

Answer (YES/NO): NO